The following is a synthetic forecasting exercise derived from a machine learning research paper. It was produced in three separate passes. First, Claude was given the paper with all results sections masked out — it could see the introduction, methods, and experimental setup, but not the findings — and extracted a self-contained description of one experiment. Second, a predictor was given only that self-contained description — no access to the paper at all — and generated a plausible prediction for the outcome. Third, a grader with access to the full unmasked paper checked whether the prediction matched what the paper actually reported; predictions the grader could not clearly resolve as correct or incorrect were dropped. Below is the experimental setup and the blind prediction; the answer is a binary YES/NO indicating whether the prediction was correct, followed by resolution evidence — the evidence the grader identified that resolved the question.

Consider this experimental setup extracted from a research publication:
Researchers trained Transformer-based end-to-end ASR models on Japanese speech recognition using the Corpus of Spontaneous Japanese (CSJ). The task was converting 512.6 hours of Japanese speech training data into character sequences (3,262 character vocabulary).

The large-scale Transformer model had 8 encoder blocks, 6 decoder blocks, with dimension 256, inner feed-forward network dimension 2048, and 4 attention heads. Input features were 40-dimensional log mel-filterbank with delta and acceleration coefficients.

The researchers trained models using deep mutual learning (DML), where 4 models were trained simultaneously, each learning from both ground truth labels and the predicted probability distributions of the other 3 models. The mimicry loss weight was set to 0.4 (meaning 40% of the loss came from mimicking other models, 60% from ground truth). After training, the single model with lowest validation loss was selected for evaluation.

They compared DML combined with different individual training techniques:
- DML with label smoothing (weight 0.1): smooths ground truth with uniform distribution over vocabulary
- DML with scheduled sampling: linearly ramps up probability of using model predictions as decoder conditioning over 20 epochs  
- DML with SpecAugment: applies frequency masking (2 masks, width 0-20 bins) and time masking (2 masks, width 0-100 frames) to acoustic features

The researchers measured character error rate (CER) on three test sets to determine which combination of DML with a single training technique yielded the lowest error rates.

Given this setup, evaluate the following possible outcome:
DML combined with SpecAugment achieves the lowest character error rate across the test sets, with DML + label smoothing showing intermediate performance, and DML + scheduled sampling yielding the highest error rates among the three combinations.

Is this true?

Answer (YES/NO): NO